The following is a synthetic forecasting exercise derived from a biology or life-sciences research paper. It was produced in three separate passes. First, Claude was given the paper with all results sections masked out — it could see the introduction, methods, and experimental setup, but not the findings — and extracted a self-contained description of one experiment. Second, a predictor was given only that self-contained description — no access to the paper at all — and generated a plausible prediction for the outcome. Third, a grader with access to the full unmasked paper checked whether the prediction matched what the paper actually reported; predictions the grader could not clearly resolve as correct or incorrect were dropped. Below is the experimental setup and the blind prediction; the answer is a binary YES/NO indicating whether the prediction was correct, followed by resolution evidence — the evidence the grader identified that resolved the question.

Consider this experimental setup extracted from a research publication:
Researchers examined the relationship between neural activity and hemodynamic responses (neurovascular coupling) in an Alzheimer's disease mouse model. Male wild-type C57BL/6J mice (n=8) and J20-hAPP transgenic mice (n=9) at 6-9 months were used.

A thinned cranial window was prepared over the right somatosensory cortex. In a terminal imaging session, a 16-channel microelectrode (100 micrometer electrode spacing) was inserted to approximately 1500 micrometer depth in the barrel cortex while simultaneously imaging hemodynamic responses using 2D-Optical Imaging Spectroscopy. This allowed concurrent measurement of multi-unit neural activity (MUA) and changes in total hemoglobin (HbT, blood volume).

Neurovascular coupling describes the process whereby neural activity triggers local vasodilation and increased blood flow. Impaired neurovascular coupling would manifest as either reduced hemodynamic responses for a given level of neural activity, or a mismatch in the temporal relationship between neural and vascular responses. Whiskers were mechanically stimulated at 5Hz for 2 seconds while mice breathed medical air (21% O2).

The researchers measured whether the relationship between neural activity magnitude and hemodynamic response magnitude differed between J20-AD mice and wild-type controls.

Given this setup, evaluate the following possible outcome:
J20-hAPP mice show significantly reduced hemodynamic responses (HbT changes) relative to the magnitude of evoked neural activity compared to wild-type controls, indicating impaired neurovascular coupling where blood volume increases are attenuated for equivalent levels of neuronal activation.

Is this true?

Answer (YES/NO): NO